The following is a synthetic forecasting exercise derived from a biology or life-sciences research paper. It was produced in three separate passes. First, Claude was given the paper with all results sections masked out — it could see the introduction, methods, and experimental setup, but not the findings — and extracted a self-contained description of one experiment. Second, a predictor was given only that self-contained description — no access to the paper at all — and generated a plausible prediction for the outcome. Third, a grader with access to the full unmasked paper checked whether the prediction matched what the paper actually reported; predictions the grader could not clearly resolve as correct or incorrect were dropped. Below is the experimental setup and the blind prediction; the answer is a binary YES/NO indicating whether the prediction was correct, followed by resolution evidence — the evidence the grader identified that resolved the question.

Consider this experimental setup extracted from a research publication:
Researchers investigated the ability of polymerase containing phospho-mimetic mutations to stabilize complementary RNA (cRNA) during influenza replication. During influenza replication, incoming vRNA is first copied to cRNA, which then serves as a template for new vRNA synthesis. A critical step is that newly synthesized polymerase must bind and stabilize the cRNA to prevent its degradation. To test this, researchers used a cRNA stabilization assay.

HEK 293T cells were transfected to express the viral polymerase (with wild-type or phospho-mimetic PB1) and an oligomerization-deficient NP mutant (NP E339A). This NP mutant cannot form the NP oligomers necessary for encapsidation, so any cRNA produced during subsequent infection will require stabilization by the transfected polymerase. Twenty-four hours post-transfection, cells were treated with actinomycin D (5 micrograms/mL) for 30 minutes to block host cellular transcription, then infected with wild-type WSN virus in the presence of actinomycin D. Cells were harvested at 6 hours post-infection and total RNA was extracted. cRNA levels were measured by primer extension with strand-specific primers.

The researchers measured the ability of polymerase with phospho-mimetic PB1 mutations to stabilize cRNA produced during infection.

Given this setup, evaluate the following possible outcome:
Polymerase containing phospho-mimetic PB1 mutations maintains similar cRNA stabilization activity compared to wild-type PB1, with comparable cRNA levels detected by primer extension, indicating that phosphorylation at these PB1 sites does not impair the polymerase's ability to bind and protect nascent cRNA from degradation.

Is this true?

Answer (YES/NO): NO